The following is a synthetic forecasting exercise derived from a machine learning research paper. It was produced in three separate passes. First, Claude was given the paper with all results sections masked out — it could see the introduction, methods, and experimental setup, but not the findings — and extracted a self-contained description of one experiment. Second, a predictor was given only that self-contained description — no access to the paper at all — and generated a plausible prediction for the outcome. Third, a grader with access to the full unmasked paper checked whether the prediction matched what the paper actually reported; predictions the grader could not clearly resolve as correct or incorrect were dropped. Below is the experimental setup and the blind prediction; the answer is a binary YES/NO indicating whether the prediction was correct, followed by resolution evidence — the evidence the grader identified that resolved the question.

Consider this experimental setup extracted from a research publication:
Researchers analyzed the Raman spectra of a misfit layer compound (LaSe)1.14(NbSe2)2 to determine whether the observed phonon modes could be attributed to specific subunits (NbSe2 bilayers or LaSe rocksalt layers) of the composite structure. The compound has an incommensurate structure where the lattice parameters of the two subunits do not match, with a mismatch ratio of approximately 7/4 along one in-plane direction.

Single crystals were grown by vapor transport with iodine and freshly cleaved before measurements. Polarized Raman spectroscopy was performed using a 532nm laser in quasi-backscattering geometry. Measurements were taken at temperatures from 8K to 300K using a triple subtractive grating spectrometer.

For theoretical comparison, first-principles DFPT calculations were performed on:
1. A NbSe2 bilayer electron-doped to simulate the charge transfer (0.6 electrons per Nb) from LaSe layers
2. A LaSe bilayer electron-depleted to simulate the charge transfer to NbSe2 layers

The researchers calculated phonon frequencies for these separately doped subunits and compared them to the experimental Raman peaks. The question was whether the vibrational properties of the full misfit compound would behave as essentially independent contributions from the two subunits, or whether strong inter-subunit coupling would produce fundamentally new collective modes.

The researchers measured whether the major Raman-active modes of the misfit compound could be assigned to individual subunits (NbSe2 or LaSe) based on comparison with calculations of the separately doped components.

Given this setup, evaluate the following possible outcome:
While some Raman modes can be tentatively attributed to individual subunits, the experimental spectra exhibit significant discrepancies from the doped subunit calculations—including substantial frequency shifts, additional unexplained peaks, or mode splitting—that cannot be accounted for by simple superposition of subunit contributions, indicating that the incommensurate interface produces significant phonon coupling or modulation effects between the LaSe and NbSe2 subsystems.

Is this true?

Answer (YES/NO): NO